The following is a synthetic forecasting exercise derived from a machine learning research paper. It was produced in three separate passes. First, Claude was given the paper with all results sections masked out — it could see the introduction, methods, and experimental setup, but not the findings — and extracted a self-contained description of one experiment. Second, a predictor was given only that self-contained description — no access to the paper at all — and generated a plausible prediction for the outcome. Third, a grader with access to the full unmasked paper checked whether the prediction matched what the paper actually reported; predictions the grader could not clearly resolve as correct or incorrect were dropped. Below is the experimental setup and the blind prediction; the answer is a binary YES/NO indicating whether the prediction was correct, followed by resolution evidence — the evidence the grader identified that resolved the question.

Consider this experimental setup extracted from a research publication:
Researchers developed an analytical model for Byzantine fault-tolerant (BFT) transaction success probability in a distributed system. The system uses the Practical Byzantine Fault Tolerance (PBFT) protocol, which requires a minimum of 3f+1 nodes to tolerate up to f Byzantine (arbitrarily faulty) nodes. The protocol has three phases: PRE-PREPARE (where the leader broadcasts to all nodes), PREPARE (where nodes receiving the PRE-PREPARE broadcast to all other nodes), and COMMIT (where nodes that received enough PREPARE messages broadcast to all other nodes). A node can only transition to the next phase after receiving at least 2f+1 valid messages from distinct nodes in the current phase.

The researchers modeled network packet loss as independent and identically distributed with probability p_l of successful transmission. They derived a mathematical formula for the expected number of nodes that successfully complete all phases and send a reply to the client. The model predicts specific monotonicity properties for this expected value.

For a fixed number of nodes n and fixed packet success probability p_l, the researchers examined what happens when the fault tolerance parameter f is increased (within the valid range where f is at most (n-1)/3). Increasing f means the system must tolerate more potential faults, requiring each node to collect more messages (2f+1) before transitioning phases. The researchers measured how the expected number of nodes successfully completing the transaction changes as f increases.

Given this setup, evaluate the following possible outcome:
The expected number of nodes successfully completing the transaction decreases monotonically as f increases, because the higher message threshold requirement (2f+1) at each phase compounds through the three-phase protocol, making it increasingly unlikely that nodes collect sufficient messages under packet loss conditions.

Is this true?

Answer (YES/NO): YES